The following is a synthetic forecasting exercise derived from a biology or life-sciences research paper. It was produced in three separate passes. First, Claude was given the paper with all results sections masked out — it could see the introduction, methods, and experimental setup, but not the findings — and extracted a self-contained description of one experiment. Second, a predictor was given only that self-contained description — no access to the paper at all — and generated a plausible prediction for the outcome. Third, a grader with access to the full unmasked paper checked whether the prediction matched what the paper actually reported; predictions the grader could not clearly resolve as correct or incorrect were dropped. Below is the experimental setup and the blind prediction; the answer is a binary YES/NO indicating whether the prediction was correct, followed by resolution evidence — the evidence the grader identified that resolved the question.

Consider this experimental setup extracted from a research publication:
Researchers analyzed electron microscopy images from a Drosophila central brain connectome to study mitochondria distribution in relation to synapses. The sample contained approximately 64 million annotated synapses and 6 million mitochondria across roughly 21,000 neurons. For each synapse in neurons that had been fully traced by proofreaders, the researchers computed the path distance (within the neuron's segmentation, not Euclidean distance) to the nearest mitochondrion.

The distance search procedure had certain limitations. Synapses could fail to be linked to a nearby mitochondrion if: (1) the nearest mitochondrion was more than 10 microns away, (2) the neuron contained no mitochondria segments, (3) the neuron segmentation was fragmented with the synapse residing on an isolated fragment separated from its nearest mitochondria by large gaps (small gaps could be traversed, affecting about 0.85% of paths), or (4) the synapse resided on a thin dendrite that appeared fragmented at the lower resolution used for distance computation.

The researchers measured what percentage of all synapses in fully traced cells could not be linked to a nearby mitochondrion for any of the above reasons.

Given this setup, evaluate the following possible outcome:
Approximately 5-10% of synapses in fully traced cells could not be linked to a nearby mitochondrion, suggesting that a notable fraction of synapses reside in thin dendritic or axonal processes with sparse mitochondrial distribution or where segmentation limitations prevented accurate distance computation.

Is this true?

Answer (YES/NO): NO